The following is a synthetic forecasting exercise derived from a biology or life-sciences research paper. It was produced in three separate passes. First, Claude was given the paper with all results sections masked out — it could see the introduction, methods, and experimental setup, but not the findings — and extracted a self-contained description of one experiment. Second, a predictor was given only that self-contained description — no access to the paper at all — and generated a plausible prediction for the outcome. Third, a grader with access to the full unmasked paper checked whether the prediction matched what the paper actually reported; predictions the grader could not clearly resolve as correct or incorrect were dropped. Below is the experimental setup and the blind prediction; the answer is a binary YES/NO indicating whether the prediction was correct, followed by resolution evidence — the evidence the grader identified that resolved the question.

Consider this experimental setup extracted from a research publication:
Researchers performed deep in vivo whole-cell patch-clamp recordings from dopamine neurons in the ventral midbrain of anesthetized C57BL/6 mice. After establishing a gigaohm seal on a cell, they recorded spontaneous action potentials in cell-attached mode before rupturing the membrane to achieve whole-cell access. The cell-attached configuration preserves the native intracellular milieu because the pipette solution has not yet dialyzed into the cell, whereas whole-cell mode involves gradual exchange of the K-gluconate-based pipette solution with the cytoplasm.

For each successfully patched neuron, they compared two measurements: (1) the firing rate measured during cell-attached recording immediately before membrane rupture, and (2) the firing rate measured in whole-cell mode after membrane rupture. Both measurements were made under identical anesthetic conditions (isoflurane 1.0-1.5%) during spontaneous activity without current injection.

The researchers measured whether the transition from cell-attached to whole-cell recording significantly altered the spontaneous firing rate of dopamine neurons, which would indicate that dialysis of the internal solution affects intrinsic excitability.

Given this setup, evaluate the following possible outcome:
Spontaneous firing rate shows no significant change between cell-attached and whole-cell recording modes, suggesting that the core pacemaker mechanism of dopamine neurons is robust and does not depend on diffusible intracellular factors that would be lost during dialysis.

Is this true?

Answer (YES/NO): YES